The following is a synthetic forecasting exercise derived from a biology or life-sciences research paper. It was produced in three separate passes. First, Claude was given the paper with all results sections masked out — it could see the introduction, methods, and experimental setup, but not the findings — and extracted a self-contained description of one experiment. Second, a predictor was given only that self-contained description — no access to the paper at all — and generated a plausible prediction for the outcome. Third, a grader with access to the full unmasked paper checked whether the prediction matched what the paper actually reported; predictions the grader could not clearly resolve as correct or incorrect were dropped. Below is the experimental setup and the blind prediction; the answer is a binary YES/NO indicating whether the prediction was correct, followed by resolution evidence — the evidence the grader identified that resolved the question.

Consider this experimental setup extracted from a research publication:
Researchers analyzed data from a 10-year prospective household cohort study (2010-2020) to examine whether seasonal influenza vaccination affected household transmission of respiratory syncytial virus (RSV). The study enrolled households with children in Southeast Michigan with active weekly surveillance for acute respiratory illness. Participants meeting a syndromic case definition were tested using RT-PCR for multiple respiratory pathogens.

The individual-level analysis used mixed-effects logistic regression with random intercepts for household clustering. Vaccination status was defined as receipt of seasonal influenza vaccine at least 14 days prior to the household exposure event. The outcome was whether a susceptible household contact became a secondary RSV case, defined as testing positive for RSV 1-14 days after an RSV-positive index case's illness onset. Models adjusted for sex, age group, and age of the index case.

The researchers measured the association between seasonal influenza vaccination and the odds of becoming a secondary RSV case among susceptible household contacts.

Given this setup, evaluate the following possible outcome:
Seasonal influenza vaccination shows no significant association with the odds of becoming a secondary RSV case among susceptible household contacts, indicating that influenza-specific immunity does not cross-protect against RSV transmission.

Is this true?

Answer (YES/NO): NO